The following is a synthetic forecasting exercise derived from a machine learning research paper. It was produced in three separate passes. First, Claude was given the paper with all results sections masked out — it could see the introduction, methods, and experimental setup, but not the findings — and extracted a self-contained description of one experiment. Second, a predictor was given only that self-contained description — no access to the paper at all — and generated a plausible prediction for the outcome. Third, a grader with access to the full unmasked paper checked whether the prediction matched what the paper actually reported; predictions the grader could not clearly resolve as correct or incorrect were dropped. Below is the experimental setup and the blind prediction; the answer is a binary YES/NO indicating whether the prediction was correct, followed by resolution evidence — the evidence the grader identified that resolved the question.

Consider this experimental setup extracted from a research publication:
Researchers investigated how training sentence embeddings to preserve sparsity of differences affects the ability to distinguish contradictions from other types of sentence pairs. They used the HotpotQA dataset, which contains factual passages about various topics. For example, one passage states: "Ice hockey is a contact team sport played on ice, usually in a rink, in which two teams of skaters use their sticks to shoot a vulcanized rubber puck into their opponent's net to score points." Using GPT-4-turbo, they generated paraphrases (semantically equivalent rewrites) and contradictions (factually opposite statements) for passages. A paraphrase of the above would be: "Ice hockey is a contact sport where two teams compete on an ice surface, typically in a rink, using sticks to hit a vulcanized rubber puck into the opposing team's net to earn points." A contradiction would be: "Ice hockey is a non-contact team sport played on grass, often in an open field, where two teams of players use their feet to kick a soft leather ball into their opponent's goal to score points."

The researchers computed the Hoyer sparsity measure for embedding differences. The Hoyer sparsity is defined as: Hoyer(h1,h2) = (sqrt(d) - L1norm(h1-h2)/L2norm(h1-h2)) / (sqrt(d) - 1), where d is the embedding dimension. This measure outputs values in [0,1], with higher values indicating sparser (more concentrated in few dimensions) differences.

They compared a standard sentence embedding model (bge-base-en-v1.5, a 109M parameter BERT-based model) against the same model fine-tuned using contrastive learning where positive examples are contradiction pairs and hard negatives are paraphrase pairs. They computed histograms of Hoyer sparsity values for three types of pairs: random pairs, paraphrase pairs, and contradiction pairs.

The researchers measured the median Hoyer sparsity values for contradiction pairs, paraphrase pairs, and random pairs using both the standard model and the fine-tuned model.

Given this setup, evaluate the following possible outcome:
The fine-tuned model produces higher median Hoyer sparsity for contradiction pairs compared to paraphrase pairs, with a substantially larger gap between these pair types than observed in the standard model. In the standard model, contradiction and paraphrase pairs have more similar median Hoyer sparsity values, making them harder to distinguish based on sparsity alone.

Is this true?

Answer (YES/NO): YES